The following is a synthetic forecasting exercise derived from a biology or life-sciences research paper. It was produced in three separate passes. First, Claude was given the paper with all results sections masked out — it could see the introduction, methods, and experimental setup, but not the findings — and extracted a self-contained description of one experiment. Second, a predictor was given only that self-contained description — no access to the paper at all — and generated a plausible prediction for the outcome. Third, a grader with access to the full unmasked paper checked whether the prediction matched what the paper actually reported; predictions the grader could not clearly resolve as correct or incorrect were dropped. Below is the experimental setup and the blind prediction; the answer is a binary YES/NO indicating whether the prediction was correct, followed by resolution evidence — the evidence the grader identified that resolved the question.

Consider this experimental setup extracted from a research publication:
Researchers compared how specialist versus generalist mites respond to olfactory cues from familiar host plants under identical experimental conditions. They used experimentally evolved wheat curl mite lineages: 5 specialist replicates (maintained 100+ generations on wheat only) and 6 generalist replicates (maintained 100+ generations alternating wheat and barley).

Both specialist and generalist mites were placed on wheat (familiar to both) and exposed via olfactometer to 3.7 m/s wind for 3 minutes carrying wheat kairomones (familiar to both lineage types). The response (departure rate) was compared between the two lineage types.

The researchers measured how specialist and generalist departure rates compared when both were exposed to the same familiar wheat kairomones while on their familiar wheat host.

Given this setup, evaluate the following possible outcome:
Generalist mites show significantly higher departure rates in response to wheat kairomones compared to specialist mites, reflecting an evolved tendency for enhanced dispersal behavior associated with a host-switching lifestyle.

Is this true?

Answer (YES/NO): YES